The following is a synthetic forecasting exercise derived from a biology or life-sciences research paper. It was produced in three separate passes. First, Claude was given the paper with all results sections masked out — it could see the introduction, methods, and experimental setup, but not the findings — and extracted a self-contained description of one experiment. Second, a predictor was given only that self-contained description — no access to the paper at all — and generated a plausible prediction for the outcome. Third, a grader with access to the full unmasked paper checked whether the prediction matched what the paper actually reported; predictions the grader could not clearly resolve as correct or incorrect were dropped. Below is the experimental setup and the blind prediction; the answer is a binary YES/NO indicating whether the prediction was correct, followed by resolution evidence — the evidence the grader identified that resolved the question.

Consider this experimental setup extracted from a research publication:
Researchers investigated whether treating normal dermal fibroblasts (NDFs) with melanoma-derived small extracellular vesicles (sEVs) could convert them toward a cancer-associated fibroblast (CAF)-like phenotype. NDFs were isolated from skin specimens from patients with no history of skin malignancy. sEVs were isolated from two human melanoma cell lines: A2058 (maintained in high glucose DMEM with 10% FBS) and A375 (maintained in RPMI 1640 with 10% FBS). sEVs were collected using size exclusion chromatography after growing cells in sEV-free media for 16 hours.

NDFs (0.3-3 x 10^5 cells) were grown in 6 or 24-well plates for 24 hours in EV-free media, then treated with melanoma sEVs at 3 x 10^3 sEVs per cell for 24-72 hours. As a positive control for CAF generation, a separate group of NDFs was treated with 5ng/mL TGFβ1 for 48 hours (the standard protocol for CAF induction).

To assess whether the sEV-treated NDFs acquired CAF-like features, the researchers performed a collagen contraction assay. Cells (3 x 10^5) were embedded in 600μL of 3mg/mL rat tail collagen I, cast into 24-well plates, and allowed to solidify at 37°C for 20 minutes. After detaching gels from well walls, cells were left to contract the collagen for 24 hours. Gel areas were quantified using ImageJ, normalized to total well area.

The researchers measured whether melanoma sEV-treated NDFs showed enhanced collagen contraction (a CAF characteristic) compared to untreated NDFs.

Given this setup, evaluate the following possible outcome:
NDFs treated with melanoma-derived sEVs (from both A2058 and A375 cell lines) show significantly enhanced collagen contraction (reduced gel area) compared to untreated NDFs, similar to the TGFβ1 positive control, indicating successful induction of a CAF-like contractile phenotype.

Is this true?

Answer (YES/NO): NO